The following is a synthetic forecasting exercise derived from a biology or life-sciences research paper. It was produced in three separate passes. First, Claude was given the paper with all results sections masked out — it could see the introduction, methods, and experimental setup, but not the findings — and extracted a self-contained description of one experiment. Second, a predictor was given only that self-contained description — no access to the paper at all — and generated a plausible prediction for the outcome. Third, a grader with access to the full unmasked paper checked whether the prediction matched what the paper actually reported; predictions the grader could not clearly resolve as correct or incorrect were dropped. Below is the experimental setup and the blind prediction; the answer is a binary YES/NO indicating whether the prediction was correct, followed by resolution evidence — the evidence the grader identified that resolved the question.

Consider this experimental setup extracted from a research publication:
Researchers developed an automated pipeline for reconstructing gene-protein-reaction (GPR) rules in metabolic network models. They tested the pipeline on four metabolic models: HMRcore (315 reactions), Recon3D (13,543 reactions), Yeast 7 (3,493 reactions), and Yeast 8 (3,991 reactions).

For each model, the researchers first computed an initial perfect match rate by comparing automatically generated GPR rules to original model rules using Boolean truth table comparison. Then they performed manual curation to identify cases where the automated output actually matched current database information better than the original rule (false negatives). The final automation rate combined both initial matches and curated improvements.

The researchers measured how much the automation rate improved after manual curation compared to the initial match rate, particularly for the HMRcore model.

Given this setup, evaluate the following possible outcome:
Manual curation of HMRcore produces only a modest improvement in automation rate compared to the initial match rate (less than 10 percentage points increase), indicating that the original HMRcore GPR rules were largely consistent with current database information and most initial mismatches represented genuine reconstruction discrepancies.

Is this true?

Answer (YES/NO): NO